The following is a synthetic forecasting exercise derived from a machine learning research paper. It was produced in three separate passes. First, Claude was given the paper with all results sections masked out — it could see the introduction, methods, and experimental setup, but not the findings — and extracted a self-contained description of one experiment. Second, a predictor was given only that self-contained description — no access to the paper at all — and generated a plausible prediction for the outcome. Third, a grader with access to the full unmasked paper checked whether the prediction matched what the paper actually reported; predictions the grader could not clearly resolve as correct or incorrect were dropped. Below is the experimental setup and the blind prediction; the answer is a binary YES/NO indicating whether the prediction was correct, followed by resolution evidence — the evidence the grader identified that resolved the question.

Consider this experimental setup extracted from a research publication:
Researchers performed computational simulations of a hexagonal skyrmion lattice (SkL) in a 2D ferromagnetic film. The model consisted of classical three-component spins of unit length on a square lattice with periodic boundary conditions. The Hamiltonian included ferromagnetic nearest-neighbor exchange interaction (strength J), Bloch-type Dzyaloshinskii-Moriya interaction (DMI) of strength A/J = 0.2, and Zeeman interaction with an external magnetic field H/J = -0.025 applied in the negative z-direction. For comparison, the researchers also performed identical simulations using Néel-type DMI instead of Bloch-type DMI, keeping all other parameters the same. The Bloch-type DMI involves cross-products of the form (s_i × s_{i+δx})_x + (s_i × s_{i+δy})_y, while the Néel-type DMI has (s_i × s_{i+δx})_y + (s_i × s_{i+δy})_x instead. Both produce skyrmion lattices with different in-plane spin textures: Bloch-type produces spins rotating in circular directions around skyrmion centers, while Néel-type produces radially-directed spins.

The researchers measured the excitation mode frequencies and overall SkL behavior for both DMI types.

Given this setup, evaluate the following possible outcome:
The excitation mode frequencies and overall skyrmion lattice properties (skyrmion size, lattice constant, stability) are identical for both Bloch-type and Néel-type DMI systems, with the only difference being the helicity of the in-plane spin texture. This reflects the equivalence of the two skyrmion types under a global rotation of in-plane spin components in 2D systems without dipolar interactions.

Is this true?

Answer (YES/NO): NO